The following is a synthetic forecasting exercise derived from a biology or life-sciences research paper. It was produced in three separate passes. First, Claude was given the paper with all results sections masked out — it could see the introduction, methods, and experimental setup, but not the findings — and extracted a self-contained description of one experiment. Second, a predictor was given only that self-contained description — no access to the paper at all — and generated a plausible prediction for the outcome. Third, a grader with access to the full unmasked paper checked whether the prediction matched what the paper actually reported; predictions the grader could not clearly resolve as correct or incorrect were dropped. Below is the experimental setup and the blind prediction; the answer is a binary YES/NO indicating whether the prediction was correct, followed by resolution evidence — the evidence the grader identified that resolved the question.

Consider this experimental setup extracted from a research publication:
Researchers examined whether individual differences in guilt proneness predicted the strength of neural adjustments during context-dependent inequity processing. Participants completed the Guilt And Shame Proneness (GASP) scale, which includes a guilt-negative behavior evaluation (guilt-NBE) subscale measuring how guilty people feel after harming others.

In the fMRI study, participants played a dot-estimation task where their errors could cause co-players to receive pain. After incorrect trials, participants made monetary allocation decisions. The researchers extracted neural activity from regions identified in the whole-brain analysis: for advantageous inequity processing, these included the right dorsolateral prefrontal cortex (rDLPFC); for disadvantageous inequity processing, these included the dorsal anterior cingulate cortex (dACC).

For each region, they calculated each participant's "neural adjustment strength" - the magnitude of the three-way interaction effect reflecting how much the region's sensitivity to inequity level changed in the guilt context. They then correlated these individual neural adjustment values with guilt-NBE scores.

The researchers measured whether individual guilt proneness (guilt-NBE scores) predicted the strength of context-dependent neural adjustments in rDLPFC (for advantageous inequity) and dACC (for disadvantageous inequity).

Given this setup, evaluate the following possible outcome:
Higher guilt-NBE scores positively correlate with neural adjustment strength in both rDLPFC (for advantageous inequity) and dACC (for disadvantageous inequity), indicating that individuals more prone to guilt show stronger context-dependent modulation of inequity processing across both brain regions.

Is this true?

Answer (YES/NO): NO